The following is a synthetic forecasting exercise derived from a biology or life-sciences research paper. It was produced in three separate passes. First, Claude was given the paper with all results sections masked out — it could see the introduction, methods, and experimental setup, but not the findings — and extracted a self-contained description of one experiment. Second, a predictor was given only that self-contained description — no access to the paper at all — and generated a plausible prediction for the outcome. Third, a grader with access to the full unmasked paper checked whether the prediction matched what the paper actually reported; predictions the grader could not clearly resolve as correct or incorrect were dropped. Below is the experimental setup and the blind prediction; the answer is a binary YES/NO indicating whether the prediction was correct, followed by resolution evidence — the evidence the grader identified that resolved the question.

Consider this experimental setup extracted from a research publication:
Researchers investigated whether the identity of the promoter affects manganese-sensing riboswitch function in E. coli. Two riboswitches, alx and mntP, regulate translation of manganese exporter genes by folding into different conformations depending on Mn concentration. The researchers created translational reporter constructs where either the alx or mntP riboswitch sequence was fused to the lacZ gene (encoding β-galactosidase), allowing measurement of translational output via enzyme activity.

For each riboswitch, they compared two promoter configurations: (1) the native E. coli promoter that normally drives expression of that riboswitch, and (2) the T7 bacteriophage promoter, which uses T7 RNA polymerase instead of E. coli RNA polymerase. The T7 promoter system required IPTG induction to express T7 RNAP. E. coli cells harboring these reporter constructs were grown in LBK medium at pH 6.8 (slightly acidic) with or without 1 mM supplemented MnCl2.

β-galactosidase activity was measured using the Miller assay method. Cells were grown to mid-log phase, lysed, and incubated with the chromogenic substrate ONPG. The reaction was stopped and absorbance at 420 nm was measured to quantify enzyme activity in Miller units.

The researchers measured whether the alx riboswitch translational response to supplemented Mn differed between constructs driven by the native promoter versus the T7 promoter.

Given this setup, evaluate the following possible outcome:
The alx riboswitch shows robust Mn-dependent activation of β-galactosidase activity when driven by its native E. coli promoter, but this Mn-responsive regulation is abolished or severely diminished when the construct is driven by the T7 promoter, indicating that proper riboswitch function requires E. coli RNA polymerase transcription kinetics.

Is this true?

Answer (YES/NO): YES